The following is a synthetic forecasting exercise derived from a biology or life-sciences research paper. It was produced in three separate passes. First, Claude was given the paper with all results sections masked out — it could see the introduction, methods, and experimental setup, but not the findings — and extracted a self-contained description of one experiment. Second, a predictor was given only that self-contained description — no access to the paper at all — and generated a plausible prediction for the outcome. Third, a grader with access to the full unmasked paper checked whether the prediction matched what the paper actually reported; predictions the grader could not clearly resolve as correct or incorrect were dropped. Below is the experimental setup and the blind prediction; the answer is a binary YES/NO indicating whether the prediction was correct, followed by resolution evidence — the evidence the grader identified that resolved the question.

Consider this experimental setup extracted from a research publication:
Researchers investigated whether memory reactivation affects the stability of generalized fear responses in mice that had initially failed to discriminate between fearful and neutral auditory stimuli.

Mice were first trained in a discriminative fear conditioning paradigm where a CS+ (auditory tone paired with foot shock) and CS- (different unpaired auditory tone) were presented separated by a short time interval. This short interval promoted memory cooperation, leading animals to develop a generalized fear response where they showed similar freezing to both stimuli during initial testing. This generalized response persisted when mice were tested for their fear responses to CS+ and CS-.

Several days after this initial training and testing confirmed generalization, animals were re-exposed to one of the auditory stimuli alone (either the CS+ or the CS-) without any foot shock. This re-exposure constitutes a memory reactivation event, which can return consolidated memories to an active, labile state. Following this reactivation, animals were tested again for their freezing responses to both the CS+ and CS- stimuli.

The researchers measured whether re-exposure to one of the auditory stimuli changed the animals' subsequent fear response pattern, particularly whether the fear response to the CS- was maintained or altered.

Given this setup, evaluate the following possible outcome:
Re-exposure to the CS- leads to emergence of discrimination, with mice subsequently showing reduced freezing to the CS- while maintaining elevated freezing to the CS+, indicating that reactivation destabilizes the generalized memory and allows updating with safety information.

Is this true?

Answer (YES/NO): YES